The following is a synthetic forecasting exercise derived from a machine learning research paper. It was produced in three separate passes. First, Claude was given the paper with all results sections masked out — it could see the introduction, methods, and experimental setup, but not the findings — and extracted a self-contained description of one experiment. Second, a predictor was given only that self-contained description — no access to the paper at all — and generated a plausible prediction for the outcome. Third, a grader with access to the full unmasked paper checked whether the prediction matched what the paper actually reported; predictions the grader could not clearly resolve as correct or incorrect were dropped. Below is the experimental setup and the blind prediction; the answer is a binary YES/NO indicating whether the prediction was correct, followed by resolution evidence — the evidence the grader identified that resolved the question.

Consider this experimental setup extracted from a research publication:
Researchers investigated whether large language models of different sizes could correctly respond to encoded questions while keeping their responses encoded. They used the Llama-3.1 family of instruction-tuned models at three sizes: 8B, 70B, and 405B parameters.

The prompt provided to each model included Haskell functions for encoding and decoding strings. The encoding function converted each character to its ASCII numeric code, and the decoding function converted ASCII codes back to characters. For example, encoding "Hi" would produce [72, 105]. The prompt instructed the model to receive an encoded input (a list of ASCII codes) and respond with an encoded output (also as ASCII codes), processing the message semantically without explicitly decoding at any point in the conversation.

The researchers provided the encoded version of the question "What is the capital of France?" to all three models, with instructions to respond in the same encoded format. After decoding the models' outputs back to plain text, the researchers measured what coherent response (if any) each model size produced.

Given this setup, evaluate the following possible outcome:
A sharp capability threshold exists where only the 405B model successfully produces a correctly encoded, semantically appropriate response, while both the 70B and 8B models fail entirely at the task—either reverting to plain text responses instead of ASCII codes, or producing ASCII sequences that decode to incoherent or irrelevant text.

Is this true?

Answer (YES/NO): NO